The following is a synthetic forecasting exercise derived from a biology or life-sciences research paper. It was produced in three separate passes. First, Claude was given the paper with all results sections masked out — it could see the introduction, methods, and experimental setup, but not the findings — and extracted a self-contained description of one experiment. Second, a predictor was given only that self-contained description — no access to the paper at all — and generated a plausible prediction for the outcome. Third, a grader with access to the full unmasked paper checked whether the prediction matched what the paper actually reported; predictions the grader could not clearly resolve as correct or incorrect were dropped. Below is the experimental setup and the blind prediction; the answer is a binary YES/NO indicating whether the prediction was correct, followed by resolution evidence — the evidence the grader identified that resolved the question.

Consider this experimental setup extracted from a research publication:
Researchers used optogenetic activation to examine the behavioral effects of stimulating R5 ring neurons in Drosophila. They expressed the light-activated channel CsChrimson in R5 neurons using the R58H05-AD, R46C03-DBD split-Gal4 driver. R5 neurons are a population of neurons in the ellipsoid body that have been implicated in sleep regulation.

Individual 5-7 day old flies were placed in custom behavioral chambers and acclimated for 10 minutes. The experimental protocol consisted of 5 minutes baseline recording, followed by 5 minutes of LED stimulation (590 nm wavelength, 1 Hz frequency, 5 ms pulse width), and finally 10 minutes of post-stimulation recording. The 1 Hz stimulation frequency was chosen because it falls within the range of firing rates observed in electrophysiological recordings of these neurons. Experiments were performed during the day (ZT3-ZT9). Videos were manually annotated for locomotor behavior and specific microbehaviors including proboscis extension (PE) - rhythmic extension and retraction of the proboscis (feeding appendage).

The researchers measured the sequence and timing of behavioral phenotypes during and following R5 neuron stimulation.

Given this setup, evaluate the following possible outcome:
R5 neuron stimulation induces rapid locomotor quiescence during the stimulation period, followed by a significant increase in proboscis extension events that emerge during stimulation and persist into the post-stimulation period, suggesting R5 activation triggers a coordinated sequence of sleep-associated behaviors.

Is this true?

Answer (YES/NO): NO